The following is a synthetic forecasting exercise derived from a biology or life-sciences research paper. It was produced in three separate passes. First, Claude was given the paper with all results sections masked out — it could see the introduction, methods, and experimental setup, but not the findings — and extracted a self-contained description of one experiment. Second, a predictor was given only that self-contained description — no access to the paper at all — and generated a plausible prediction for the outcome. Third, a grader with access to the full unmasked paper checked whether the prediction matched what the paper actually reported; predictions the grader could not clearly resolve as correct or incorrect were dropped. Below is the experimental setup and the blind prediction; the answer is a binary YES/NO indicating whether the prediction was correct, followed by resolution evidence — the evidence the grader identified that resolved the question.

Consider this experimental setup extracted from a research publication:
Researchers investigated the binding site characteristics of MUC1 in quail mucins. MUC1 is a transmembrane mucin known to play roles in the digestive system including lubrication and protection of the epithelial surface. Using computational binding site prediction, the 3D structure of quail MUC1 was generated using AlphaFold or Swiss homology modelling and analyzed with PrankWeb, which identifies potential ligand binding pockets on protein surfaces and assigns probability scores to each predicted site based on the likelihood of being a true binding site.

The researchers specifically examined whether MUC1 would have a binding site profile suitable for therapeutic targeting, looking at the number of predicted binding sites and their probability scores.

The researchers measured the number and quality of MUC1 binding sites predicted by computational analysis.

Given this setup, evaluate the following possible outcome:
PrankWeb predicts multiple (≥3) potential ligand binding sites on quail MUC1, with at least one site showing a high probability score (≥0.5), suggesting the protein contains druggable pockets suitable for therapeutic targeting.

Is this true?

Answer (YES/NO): NO